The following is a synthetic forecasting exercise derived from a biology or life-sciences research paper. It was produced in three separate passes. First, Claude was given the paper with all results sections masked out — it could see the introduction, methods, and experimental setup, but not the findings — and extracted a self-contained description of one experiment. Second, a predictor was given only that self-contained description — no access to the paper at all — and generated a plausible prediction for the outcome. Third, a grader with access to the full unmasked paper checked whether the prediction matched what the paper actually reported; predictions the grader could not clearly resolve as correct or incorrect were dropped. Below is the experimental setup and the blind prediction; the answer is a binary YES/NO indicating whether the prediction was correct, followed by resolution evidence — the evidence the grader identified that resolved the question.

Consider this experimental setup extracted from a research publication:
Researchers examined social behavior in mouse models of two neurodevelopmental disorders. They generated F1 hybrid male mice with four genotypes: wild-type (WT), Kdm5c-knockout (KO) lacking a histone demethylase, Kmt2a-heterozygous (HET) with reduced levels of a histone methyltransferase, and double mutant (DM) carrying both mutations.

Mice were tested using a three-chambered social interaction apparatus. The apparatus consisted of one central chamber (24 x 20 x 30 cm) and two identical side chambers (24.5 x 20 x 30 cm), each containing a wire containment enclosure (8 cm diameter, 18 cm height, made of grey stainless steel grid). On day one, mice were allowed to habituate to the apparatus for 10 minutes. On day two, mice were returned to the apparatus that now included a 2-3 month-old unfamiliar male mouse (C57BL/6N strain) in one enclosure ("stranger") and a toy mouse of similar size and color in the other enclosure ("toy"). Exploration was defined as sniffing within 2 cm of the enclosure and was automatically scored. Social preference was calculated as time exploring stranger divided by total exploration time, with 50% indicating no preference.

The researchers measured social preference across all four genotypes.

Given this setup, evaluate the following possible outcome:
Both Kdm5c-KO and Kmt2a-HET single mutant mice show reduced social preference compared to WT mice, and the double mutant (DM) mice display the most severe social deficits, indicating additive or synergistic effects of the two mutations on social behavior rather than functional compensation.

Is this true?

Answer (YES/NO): NO